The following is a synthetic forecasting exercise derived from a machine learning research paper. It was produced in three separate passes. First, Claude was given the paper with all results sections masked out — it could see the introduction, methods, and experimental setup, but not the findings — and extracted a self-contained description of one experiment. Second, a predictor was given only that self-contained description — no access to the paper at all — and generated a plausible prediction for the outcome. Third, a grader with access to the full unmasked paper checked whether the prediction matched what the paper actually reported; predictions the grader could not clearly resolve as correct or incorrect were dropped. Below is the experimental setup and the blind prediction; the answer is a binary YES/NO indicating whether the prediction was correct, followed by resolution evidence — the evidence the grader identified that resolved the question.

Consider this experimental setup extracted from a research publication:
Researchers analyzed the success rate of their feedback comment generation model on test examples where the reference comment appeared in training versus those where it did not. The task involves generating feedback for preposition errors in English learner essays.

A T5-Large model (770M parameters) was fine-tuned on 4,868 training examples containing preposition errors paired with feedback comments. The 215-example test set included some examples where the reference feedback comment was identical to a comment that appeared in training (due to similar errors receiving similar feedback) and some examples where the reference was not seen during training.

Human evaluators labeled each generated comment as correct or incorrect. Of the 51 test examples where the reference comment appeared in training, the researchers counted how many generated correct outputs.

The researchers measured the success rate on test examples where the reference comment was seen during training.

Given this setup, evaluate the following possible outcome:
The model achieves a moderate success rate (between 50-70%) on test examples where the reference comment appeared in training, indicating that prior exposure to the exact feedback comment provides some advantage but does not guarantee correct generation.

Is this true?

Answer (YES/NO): NO